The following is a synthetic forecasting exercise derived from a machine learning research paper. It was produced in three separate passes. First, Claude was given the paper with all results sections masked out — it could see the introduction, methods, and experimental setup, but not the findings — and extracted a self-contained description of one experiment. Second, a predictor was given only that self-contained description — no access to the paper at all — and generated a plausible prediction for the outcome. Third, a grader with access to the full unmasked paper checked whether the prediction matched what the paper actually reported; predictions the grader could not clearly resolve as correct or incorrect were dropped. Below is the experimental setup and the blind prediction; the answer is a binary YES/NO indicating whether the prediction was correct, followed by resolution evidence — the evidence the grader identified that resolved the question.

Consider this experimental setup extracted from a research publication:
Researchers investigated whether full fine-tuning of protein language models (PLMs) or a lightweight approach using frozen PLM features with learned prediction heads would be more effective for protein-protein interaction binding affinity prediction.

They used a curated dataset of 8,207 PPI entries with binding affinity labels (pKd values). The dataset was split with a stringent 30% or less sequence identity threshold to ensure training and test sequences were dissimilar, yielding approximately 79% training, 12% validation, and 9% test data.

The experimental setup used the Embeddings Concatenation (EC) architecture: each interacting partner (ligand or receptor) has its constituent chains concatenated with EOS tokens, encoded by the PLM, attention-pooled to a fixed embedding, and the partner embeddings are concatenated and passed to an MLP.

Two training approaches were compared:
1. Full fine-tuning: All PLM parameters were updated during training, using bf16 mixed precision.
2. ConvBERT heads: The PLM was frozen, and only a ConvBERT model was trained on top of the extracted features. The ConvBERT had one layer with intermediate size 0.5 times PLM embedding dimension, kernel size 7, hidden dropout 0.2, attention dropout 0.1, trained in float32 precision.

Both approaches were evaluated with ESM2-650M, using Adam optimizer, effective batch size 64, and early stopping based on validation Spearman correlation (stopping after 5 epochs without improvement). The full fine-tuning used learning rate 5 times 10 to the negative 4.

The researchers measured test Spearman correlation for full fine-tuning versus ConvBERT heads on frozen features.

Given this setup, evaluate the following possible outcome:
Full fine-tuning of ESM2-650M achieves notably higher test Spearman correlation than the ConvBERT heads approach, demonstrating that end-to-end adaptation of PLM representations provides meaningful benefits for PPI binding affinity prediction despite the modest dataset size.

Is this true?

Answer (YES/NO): NO